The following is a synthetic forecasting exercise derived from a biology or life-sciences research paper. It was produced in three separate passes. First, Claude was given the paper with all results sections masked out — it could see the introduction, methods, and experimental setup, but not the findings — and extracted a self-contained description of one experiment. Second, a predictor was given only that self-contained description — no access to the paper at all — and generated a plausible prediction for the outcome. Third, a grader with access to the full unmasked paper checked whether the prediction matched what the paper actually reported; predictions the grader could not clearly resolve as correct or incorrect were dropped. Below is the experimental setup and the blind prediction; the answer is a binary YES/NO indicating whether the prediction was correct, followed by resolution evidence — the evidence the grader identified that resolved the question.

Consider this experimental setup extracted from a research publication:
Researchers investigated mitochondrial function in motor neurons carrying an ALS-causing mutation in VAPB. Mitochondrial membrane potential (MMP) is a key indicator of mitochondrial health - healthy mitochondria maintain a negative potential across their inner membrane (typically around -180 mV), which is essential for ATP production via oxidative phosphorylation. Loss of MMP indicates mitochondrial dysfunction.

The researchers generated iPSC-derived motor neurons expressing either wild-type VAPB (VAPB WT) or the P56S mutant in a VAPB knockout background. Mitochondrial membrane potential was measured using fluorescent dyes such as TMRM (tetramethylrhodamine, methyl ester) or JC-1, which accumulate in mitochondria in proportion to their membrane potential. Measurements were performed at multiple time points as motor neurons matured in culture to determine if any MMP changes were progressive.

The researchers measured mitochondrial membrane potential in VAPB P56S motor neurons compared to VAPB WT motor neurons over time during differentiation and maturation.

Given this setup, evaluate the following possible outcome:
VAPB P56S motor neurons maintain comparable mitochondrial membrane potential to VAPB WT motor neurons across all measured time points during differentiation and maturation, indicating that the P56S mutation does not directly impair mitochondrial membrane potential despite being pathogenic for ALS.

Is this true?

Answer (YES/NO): NO